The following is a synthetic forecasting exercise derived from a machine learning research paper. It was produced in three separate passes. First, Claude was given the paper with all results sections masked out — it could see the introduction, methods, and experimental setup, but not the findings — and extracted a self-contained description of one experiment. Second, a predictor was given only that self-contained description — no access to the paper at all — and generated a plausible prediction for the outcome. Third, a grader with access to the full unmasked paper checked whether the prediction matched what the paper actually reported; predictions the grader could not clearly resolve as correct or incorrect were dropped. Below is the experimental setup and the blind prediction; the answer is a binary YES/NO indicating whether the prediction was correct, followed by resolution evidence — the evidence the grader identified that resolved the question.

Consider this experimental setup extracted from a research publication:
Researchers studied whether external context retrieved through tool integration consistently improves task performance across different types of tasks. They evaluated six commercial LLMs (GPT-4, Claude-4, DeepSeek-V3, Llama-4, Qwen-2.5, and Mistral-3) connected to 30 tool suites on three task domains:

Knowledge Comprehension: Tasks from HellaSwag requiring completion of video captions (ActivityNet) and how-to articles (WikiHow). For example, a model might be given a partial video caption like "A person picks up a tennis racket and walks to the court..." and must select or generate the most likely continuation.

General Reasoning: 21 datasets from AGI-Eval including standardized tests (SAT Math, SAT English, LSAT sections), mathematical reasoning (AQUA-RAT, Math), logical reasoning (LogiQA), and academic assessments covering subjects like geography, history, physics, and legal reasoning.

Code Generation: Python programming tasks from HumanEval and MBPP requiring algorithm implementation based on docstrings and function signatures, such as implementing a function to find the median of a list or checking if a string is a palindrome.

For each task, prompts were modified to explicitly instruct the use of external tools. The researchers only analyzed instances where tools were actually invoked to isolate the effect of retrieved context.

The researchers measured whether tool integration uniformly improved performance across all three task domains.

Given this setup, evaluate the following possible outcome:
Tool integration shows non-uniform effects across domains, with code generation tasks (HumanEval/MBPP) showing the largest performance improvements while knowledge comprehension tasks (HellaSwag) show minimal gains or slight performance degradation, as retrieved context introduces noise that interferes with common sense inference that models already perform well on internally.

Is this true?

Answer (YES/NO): NO